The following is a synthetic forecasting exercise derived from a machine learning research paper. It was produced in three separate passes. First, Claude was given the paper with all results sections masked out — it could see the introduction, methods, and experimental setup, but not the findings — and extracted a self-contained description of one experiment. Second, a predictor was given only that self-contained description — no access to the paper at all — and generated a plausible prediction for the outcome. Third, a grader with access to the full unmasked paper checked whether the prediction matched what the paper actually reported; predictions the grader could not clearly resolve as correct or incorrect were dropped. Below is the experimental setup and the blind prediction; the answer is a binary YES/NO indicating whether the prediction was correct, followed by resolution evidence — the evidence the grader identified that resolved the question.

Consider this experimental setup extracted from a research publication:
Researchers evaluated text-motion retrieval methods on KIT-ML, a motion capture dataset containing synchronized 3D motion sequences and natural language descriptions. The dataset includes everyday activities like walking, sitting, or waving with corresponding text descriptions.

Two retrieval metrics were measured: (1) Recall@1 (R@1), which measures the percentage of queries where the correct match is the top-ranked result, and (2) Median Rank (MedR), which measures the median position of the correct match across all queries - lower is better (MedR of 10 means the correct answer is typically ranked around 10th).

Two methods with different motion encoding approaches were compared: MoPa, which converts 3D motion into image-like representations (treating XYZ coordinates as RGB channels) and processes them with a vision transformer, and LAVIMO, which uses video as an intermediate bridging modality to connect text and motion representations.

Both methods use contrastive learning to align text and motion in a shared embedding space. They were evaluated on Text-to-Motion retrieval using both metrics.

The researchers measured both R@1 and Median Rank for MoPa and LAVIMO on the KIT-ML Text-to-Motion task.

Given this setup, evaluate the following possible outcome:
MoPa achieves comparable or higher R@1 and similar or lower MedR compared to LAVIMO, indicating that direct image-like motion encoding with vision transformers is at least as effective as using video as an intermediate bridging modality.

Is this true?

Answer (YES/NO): YES